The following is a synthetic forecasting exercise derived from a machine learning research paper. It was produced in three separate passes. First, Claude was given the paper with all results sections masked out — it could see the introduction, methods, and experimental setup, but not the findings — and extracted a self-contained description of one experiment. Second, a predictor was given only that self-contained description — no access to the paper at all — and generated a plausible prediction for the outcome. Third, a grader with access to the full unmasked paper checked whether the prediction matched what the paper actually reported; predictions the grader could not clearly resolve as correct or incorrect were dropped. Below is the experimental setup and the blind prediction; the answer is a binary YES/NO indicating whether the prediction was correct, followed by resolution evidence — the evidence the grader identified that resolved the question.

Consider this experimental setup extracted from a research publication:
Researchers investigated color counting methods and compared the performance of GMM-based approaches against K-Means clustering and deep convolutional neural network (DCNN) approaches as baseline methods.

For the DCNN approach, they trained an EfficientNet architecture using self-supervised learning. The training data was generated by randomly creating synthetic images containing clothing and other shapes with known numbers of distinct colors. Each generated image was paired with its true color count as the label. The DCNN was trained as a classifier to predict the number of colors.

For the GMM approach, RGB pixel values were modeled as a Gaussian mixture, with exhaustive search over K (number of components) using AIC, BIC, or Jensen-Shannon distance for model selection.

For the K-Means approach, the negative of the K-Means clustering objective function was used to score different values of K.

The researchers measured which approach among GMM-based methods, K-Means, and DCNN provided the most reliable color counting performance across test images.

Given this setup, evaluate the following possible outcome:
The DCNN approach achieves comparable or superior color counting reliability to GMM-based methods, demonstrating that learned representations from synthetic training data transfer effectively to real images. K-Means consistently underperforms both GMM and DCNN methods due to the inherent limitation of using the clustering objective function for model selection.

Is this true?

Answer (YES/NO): NO